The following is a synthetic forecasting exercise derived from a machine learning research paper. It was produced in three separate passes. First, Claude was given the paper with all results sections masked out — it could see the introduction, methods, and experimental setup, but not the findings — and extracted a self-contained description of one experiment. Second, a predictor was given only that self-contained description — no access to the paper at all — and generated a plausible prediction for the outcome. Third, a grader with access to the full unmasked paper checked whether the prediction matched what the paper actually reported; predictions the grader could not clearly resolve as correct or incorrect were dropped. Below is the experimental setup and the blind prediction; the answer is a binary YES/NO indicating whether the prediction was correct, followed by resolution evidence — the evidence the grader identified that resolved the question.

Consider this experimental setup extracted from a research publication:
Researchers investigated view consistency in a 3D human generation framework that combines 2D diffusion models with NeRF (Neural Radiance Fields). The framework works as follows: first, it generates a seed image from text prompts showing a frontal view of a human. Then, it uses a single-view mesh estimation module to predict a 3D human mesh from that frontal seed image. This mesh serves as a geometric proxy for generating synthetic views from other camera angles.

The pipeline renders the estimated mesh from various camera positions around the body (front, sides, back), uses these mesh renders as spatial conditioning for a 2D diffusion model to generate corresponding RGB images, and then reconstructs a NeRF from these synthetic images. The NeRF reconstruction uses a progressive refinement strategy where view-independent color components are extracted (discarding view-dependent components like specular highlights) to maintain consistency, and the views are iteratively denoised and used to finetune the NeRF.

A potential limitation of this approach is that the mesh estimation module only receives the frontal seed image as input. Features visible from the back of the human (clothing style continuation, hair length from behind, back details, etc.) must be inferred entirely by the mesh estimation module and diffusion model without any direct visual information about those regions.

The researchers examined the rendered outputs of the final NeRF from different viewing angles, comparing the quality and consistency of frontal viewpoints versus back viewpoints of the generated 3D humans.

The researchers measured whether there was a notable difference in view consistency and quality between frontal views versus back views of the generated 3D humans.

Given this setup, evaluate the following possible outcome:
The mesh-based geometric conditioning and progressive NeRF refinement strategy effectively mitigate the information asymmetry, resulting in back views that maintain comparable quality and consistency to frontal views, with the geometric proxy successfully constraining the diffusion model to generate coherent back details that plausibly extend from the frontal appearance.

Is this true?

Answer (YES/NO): NO